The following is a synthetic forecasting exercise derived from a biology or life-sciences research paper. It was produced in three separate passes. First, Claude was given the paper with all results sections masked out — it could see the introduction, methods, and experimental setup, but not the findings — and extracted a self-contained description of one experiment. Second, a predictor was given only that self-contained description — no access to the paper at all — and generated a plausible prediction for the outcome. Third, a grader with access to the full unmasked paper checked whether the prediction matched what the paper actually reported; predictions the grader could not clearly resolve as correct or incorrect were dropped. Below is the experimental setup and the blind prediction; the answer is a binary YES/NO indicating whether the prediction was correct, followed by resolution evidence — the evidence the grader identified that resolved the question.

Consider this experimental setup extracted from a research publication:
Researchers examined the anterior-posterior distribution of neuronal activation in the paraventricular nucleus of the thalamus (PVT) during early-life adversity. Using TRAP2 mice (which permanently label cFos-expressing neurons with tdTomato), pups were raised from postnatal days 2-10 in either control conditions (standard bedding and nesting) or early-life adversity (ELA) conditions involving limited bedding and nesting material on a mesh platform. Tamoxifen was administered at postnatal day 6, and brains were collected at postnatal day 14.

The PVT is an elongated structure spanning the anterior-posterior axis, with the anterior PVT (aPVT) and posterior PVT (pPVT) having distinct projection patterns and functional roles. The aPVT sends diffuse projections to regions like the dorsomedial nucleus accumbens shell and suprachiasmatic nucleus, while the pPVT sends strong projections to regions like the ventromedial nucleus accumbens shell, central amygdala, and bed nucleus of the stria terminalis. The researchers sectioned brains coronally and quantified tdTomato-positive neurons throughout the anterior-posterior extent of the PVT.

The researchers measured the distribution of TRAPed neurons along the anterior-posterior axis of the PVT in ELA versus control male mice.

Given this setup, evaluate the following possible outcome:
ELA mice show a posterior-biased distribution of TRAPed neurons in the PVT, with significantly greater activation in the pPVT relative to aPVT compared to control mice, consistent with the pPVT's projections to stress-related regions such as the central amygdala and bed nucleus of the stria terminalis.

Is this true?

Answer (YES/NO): NO